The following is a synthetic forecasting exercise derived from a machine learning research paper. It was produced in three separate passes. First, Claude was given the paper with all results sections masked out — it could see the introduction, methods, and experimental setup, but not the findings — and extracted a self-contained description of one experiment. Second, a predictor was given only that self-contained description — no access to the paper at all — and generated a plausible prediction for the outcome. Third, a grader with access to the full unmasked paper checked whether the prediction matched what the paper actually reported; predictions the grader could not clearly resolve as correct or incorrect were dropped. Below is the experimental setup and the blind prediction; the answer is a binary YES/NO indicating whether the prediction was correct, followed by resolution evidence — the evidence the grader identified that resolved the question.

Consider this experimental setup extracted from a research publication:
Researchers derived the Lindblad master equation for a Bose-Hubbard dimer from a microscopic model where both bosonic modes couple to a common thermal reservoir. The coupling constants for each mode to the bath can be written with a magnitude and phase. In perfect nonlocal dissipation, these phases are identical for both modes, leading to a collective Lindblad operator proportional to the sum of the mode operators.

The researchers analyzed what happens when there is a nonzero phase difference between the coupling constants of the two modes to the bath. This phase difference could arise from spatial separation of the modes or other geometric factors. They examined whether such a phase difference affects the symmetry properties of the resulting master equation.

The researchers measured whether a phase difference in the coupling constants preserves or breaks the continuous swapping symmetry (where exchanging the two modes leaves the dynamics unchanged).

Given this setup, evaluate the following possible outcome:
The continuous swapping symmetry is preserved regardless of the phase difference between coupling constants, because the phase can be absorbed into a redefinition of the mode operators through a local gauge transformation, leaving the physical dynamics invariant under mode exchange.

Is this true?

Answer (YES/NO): NO